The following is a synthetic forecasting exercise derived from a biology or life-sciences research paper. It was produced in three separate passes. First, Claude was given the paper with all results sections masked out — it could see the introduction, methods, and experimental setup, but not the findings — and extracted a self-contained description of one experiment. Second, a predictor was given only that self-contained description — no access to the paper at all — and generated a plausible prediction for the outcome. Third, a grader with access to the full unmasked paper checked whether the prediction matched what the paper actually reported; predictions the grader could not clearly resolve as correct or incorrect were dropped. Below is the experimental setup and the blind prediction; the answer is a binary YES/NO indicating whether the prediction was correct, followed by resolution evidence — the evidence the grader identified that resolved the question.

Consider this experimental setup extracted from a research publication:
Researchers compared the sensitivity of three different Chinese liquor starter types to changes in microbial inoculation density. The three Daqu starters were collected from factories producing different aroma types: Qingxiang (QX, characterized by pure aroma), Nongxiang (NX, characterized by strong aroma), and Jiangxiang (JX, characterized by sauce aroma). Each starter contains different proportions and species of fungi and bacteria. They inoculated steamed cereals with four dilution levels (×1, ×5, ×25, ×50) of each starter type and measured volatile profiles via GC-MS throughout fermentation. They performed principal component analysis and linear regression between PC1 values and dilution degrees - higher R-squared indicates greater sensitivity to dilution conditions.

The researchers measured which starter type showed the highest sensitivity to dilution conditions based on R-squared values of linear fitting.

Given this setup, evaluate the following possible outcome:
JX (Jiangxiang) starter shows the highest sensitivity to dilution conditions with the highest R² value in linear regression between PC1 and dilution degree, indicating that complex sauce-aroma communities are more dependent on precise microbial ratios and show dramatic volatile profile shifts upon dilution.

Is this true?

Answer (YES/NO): YES